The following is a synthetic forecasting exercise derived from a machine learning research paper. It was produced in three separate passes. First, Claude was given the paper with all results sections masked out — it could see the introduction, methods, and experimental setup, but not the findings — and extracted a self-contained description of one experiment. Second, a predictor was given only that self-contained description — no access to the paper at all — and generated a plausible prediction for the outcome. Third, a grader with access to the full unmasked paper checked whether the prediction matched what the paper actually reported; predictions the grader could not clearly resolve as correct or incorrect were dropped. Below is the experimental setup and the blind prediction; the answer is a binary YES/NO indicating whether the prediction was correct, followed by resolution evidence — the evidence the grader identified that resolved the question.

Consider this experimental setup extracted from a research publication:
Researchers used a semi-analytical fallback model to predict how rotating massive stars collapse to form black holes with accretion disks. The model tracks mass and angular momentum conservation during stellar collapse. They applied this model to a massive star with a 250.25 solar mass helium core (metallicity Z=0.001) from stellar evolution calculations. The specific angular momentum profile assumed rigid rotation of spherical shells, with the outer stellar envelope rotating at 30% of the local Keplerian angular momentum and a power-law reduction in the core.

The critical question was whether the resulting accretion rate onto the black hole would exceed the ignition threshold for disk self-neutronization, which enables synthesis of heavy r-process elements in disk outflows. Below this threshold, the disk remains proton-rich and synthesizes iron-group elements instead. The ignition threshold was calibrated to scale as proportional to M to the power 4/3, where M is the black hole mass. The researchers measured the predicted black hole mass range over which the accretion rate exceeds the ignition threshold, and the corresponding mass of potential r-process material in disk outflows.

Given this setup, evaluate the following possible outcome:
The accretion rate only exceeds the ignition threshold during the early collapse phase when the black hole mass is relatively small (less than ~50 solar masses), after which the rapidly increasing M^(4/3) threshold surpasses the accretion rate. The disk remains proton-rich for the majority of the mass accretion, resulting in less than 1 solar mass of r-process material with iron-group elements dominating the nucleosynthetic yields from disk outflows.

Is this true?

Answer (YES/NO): NO